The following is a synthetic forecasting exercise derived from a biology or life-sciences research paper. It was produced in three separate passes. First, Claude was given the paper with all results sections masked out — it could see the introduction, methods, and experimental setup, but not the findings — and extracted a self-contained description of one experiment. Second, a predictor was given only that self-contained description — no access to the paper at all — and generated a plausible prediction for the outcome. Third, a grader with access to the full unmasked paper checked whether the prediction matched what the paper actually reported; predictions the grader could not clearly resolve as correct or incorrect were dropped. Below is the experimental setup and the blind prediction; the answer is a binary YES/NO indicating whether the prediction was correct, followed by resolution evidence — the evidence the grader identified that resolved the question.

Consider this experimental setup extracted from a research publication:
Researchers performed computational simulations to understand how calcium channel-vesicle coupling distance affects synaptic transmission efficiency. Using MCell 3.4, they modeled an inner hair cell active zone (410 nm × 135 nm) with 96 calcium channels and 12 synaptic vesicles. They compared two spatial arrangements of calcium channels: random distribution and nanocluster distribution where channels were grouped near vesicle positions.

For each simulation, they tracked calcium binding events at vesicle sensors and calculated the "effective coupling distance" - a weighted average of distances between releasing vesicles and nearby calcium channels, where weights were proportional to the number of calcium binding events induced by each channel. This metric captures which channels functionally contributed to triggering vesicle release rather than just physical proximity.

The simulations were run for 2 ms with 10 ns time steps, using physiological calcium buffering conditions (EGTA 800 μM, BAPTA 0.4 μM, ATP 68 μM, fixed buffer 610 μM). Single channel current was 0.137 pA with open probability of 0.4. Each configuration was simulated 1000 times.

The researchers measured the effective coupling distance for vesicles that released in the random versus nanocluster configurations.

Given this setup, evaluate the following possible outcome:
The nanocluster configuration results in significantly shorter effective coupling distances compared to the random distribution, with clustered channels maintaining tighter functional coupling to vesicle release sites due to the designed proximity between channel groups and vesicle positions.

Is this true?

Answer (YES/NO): YES